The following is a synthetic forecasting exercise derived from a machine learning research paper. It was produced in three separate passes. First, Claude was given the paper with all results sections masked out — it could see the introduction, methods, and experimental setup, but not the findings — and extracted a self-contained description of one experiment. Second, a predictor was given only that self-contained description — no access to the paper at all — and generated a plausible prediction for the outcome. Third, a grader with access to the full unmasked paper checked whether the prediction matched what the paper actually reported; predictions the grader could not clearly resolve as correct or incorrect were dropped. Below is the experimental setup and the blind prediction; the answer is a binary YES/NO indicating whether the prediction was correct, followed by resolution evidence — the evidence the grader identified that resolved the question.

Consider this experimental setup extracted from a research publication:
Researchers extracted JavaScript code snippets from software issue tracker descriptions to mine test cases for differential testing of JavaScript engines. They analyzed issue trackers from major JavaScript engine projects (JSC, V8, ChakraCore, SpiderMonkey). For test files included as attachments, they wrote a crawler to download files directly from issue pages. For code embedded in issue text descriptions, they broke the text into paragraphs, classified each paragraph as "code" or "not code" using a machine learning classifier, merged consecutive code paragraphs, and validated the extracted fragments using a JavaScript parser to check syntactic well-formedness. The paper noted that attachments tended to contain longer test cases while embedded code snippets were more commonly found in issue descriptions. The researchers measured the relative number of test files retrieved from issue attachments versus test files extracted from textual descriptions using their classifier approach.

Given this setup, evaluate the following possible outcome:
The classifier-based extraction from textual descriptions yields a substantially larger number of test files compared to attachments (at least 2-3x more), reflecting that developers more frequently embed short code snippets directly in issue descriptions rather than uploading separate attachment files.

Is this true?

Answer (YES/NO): YES